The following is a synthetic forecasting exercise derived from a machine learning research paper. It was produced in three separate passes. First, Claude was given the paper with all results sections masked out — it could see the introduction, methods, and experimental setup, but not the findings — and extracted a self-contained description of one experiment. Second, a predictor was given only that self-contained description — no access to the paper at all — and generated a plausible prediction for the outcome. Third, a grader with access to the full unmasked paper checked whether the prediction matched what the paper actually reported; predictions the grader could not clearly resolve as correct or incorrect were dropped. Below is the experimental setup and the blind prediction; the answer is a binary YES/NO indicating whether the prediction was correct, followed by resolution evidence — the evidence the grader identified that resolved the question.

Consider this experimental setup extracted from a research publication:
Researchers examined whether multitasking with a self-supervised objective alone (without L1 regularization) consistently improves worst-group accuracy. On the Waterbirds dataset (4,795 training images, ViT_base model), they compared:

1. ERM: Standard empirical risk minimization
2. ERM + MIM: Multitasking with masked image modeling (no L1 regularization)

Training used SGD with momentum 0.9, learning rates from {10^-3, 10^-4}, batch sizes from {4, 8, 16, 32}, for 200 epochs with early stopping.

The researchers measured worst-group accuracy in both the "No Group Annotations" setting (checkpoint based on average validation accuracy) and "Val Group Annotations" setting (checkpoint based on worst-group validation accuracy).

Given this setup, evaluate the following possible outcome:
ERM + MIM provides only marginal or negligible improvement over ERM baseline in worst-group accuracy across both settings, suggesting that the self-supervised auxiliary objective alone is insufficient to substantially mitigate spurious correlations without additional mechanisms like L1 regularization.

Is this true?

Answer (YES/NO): YES